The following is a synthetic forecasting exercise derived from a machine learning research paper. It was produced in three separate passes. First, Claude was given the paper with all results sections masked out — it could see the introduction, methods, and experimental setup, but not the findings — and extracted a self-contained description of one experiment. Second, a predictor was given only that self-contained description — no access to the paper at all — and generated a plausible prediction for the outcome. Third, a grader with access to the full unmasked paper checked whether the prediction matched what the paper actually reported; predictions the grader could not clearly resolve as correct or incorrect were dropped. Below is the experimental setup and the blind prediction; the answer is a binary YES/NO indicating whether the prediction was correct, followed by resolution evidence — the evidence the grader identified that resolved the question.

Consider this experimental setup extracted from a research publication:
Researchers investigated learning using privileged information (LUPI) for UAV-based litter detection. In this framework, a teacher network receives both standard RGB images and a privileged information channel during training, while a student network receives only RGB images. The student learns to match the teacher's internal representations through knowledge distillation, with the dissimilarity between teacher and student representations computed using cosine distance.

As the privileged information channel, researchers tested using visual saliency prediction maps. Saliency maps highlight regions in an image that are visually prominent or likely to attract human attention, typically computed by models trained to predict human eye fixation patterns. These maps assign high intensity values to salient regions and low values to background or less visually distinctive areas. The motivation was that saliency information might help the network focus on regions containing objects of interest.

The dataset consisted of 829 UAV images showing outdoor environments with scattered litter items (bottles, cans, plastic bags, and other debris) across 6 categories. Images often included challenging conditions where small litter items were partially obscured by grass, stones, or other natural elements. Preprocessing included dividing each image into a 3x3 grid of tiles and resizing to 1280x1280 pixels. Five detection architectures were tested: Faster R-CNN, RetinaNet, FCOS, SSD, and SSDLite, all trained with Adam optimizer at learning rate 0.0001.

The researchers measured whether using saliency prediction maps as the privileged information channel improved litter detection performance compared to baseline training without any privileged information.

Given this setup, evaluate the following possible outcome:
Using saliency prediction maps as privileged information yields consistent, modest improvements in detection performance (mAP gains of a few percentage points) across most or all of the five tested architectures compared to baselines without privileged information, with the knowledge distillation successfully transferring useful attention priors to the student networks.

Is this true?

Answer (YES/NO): NO